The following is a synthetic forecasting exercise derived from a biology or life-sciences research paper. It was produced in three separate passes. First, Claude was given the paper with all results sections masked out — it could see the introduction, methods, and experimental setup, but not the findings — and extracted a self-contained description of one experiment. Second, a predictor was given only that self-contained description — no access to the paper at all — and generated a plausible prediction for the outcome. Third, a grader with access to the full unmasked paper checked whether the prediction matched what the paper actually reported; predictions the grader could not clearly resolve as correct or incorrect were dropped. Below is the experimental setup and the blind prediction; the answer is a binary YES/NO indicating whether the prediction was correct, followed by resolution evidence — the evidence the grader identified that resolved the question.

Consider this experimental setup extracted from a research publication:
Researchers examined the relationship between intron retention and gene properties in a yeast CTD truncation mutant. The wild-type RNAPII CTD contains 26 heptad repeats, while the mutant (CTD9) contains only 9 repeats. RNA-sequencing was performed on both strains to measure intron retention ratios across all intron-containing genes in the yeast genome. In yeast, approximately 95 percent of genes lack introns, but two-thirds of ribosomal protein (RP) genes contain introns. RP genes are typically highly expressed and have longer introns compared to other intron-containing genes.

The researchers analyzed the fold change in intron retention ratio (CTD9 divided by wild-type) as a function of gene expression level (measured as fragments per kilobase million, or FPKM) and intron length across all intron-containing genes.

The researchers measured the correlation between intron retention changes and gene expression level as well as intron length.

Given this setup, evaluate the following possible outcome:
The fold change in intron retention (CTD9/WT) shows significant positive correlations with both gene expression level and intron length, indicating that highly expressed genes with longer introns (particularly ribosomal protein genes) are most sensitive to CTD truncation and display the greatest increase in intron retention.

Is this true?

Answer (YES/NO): NO